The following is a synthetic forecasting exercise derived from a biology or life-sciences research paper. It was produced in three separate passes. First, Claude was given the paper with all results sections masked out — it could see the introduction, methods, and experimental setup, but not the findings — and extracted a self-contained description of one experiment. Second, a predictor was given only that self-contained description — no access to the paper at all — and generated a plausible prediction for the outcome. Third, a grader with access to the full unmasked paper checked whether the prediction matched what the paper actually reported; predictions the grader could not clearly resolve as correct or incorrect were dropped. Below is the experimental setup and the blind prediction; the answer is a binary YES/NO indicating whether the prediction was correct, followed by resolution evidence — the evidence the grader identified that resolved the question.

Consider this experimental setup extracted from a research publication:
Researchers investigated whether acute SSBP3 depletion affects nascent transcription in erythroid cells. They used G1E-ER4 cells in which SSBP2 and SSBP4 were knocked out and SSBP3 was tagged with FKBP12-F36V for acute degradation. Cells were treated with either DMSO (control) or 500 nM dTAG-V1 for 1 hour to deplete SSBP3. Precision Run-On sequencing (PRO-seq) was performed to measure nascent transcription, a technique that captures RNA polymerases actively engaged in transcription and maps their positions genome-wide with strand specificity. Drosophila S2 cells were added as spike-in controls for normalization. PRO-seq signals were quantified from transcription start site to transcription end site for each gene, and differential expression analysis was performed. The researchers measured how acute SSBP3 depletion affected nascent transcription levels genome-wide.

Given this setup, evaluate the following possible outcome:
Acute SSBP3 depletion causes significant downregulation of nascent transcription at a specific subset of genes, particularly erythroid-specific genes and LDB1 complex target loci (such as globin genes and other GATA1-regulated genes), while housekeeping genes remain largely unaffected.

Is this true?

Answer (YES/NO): NO